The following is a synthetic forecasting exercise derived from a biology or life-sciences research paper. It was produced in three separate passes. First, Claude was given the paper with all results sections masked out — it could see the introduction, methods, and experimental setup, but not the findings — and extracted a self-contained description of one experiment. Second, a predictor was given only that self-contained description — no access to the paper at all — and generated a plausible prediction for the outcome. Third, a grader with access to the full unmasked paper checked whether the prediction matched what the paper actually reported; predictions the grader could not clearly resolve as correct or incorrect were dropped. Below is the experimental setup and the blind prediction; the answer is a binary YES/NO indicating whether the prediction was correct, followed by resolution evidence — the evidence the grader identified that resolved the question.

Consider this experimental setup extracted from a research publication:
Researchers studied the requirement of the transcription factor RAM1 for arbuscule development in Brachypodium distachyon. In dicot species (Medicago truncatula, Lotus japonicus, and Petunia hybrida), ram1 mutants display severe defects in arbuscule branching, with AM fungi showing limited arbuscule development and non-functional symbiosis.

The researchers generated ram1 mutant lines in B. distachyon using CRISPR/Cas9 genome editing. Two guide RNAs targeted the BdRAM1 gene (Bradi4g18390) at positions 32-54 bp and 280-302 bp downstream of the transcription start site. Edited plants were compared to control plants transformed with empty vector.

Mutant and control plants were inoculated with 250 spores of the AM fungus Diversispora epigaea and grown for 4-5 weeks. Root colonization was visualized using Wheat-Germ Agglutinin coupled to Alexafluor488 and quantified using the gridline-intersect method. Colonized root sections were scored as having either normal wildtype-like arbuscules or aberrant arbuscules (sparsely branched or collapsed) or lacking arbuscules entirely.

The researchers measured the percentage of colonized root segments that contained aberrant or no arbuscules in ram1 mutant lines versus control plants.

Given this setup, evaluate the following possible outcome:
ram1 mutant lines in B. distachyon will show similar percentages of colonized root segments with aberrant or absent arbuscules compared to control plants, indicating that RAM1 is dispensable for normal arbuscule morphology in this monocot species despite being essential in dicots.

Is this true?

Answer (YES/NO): NO